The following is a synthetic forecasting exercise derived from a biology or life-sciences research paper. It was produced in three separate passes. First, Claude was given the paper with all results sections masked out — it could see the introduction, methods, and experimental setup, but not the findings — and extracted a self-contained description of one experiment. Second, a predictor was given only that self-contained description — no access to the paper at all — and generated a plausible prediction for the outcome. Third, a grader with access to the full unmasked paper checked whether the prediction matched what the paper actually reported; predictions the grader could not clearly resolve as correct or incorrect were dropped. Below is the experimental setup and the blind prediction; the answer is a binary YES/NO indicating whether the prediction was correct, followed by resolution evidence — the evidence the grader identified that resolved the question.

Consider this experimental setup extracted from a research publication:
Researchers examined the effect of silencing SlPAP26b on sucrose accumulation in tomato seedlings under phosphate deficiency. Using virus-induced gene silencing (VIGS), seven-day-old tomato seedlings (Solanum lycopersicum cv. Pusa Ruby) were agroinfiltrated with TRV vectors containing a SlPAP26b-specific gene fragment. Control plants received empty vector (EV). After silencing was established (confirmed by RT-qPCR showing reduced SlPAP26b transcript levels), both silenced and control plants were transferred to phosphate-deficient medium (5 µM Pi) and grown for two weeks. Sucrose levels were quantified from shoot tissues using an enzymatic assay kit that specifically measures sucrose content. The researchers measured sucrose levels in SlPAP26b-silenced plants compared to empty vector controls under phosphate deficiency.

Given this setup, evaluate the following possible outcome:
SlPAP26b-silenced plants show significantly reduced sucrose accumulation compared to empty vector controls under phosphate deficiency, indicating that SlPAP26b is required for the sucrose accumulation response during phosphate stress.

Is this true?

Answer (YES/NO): NO